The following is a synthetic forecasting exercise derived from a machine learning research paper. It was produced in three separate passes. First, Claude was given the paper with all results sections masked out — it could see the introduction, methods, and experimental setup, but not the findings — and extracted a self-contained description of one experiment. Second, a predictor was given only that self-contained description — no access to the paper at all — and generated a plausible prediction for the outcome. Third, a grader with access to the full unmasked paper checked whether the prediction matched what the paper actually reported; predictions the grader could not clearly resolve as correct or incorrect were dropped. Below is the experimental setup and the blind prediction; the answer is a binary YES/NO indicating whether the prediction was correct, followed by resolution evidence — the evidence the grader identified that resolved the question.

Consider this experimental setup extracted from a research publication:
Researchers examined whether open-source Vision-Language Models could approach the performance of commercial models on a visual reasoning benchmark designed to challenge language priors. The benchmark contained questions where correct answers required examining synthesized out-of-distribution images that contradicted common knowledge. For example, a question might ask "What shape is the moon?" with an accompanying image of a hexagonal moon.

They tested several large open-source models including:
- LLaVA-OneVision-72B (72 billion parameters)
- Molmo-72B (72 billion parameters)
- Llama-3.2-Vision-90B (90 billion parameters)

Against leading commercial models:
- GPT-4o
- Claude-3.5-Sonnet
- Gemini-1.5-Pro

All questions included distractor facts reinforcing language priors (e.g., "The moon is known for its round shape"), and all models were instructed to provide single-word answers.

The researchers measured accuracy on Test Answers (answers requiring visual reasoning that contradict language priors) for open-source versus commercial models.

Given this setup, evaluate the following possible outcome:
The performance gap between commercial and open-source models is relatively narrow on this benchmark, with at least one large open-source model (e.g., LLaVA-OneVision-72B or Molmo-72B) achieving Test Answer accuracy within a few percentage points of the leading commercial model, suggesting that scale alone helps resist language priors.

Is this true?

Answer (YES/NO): YES